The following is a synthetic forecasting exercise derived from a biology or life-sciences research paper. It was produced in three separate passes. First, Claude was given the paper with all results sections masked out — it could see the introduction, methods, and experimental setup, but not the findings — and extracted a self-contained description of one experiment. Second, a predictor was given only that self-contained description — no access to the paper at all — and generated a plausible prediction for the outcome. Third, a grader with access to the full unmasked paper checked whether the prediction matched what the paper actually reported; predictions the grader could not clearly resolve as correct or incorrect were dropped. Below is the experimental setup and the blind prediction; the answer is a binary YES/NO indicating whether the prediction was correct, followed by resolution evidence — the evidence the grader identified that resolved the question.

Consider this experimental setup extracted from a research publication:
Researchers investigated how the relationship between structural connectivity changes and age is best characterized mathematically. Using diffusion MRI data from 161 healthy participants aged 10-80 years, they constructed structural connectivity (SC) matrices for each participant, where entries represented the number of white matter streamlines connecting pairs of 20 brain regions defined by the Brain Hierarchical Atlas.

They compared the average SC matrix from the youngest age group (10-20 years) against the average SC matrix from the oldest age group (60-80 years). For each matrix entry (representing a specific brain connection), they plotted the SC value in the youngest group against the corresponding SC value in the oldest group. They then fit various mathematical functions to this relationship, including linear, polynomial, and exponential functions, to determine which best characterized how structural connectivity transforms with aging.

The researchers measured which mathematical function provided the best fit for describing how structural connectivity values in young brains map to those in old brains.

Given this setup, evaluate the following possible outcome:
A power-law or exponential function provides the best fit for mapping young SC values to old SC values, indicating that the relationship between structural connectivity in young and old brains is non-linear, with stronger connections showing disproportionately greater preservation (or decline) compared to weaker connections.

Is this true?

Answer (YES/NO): NO